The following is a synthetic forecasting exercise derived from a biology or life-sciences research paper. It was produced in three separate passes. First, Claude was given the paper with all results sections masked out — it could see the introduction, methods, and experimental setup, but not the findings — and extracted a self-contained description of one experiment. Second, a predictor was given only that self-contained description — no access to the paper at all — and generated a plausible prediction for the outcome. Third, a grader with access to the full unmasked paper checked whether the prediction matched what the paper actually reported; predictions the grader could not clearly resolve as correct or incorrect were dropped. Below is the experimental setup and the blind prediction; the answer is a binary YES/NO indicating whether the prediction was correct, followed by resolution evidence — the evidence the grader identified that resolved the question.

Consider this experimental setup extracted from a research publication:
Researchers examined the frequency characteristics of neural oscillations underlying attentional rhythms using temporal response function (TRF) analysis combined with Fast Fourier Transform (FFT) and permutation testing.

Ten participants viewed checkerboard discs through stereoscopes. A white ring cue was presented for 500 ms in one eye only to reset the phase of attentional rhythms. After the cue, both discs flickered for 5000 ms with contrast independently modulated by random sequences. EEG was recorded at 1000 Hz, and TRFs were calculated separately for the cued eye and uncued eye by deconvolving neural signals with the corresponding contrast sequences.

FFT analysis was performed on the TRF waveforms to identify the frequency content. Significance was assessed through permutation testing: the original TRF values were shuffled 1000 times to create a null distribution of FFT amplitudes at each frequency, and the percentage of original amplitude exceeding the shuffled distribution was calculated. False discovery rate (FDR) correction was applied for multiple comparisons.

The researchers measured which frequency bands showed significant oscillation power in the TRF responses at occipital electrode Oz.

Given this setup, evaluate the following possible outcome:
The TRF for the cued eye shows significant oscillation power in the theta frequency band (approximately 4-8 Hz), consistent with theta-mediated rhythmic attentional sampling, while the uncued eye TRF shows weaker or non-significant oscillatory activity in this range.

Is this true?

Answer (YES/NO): NO